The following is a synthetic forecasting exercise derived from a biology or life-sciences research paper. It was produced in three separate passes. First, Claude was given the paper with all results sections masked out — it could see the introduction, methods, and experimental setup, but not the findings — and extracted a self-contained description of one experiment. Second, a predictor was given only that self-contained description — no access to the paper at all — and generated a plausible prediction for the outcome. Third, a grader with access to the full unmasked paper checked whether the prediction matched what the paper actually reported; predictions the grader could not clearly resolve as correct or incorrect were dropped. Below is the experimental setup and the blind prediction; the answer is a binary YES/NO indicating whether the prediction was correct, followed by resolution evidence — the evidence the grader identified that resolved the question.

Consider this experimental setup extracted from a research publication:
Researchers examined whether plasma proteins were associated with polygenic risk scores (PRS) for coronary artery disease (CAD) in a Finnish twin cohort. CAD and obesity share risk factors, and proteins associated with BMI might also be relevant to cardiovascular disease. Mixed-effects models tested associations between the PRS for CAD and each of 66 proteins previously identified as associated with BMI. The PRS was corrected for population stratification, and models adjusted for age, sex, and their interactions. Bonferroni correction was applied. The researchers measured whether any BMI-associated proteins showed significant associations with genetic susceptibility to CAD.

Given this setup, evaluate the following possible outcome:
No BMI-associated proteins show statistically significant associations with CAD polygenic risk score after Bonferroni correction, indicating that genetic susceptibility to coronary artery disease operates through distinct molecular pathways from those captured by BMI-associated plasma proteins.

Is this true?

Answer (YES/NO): NO